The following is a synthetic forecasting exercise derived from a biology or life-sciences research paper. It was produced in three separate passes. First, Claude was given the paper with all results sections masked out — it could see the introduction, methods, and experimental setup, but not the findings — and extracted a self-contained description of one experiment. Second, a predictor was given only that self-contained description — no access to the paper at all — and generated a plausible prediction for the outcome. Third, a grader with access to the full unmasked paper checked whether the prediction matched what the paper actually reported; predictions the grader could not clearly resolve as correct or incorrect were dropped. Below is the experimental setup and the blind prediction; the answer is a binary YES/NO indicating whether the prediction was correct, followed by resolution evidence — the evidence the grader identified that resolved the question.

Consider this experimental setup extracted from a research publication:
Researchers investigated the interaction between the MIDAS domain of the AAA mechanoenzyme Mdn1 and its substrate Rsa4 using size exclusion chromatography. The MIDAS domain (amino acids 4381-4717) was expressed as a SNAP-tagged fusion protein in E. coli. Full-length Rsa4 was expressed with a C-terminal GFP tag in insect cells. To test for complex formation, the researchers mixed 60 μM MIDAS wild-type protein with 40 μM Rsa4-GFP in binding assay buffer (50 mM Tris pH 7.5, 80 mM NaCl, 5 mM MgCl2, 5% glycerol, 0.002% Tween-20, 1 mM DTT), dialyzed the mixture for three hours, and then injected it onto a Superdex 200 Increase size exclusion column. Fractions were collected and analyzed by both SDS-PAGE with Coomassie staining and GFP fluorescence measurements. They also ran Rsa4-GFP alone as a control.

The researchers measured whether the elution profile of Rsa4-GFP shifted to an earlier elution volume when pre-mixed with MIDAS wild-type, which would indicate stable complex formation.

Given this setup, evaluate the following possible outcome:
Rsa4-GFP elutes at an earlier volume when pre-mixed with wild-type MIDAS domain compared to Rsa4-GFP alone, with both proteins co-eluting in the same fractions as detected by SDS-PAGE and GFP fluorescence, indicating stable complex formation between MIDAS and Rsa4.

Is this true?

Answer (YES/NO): YES